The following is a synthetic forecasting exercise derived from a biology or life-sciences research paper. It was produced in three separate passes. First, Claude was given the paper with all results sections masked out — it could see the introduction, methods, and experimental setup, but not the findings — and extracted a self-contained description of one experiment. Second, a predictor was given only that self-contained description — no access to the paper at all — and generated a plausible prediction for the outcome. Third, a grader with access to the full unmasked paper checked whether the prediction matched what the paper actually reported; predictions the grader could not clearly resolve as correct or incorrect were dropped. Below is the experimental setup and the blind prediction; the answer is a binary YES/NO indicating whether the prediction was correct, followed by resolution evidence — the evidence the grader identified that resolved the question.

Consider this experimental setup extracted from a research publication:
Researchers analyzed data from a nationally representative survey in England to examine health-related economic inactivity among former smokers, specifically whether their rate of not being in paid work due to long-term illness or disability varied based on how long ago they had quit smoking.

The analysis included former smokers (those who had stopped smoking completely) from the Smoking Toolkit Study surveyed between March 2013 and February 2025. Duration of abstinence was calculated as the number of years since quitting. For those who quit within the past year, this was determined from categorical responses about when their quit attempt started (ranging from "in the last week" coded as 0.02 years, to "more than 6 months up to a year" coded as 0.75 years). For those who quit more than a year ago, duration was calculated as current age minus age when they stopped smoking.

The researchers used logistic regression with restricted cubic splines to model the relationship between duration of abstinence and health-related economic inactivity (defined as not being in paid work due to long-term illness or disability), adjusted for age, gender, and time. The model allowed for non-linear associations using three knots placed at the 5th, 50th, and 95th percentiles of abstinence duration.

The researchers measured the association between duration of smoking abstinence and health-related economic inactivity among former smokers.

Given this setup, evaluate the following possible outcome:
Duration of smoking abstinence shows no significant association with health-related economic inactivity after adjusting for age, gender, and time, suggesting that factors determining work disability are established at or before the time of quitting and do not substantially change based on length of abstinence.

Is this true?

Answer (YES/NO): NO